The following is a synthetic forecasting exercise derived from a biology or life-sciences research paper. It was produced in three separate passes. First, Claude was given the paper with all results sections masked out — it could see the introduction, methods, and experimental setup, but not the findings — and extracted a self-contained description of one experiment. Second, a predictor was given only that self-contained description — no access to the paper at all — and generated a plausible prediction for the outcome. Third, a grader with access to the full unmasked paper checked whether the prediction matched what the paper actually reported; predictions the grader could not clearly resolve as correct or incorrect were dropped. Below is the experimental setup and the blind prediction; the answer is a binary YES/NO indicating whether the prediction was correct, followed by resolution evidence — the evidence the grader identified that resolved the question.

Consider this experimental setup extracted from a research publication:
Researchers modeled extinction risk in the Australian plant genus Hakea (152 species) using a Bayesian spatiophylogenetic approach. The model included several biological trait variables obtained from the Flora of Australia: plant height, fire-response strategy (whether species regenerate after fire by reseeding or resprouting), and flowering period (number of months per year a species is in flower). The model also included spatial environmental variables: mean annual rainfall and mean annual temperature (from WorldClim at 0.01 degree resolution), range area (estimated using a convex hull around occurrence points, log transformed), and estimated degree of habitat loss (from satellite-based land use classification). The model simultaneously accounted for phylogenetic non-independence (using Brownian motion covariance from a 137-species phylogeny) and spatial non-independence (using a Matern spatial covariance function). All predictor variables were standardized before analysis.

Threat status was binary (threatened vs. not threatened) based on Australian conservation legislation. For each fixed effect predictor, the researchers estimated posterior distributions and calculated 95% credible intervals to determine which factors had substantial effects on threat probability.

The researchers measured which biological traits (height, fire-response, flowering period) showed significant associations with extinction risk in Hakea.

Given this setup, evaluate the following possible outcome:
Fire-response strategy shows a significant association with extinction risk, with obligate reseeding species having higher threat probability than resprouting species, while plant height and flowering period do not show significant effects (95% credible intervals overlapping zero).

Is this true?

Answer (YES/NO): NO